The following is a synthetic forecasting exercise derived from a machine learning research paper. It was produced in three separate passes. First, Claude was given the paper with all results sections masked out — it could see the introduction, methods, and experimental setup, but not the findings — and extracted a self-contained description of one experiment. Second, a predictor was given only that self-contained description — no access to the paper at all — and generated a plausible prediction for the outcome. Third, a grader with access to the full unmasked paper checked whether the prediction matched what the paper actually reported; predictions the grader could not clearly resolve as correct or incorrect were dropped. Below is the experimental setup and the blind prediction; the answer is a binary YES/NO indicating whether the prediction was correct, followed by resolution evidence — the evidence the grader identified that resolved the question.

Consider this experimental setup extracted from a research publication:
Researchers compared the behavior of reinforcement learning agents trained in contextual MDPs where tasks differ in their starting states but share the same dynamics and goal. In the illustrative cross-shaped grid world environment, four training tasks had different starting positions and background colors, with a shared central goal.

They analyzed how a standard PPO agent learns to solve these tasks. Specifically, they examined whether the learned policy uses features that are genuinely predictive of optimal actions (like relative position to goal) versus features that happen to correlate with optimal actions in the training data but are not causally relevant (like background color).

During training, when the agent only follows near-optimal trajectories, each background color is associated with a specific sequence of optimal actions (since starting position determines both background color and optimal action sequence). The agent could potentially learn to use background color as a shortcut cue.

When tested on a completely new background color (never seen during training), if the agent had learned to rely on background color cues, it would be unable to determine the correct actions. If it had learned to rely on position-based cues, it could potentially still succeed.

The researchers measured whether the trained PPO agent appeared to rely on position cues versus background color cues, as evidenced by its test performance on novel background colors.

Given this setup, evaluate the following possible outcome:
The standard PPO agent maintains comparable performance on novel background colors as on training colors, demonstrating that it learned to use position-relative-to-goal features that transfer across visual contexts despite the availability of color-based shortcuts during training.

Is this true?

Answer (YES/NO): NO